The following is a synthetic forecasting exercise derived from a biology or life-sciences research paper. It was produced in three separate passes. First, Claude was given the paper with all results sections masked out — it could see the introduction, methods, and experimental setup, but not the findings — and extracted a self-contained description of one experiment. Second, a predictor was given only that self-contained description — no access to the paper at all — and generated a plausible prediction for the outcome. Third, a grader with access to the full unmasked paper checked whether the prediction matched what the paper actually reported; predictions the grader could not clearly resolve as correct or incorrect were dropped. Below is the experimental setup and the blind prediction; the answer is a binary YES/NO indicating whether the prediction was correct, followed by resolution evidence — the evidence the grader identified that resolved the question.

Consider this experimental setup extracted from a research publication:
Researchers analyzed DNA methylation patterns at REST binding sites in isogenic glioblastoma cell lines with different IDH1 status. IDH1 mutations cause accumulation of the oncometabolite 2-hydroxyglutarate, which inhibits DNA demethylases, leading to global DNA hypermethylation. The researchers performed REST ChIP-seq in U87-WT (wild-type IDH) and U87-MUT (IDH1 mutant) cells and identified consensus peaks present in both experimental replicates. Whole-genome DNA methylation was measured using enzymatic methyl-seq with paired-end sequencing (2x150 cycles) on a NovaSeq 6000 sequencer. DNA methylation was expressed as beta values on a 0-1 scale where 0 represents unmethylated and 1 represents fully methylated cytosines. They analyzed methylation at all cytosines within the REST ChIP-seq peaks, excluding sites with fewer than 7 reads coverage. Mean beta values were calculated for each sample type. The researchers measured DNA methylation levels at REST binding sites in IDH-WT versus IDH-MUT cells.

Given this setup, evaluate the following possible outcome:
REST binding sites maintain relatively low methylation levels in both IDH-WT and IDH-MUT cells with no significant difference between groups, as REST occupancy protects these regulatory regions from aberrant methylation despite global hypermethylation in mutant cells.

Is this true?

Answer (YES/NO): NO